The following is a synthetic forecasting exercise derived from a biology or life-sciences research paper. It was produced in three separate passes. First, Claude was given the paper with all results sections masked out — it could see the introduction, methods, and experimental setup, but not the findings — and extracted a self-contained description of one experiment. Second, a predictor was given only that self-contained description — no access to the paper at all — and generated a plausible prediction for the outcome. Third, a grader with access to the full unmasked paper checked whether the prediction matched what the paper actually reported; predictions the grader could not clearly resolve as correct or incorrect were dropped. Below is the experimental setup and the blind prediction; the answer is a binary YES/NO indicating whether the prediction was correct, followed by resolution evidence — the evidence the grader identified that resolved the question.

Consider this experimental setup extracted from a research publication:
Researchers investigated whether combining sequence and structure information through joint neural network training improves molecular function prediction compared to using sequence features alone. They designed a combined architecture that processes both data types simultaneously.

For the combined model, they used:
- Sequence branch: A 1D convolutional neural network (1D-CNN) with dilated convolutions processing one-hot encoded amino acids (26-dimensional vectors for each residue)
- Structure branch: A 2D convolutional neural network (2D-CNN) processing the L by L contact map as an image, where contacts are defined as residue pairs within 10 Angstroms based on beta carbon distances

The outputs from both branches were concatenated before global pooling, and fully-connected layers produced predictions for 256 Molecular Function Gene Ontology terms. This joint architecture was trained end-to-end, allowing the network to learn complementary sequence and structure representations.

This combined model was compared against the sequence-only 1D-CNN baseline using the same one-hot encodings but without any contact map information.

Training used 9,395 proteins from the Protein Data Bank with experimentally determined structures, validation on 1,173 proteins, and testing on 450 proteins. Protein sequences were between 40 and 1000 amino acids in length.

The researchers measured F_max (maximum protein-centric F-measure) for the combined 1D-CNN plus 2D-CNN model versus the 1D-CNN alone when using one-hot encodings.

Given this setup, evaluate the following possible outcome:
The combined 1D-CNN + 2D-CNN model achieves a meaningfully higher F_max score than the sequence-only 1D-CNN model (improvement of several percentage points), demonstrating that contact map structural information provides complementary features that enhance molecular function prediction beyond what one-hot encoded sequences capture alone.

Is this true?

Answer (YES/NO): NO